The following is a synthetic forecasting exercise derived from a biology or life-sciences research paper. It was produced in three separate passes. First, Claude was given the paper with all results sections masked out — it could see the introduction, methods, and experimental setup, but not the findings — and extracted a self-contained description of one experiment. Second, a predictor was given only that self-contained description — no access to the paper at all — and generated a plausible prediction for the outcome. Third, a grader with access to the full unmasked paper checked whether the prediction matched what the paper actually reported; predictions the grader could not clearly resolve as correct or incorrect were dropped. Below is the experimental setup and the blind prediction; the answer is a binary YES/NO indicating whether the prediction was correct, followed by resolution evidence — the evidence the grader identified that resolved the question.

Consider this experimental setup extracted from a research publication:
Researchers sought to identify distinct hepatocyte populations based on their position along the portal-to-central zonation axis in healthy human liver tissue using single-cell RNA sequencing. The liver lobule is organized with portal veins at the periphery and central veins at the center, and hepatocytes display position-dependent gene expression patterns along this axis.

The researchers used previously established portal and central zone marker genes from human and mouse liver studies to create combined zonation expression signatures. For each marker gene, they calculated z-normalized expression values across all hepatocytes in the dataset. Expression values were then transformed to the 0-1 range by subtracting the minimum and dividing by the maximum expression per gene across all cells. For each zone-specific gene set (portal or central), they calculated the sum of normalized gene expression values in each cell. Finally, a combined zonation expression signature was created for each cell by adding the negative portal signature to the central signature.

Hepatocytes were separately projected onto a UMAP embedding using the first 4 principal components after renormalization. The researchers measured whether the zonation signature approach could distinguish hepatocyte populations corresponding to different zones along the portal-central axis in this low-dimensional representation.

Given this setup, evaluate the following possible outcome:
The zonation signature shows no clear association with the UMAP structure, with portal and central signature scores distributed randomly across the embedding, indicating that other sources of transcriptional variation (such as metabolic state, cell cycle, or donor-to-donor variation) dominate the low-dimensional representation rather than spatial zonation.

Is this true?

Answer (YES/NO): NO